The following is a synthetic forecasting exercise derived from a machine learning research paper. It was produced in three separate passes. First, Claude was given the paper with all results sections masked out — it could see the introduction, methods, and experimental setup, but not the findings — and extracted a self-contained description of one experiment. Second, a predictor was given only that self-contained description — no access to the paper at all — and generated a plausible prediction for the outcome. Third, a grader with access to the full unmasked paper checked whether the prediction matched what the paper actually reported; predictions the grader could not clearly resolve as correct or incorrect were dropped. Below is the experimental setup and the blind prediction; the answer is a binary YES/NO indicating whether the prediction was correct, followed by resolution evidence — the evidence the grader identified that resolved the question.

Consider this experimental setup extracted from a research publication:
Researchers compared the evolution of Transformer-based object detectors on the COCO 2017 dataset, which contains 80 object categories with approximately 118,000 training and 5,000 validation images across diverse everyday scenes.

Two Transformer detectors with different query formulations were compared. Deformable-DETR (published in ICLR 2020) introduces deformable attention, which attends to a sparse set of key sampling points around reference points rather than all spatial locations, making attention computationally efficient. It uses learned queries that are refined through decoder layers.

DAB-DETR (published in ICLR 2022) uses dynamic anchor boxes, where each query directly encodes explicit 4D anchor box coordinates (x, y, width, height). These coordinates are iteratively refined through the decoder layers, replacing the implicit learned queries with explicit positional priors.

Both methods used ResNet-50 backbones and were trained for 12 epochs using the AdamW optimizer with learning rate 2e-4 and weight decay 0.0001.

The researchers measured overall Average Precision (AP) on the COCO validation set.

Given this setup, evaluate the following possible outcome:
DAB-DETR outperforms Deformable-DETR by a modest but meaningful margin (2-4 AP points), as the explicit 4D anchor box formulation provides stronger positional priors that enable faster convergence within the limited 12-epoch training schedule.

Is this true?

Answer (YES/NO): NO